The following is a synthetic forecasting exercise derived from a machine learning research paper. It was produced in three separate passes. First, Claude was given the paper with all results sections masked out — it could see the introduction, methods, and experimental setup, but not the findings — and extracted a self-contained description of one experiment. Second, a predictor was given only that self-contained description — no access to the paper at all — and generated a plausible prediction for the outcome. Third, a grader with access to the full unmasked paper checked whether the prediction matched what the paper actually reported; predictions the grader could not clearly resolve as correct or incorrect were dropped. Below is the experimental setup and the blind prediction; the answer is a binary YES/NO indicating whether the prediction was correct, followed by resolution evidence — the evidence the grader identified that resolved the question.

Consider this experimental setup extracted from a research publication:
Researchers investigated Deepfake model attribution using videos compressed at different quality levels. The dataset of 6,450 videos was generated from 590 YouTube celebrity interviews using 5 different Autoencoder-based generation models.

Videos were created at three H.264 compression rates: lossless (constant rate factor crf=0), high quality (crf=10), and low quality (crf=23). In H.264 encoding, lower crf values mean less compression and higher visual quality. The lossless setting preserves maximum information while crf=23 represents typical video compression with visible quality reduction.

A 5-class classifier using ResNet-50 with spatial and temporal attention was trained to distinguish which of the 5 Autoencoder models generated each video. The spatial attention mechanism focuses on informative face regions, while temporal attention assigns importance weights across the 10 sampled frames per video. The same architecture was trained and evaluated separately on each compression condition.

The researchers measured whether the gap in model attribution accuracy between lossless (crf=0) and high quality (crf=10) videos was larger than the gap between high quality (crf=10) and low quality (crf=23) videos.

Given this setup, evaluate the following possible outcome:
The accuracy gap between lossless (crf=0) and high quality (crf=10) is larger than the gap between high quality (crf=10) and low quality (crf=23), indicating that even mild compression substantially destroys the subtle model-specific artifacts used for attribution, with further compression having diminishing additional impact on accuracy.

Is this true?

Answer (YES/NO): NO